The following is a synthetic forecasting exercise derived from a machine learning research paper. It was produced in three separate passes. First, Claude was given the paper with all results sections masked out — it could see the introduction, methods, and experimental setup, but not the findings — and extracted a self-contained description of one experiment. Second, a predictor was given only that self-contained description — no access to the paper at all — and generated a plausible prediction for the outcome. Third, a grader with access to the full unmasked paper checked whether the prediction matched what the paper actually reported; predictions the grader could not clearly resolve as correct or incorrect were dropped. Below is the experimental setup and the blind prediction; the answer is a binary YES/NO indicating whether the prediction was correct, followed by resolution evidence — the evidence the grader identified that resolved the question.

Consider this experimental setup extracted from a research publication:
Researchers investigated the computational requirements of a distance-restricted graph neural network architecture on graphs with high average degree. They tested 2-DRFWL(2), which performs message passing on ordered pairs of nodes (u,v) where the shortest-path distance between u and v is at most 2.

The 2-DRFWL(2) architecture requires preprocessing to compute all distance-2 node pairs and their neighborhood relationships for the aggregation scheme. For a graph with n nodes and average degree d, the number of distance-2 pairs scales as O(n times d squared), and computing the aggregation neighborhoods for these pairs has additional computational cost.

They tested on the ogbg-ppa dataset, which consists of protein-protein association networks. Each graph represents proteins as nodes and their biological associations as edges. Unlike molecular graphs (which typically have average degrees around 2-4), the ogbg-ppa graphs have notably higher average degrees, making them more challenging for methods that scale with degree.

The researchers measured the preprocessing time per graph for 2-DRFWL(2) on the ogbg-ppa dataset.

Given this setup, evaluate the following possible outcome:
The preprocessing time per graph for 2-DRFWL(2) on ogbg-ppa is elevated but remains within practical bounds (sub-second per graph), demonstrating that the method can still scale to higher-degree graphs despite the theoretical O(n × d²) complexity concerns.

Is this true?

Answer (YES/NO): NO